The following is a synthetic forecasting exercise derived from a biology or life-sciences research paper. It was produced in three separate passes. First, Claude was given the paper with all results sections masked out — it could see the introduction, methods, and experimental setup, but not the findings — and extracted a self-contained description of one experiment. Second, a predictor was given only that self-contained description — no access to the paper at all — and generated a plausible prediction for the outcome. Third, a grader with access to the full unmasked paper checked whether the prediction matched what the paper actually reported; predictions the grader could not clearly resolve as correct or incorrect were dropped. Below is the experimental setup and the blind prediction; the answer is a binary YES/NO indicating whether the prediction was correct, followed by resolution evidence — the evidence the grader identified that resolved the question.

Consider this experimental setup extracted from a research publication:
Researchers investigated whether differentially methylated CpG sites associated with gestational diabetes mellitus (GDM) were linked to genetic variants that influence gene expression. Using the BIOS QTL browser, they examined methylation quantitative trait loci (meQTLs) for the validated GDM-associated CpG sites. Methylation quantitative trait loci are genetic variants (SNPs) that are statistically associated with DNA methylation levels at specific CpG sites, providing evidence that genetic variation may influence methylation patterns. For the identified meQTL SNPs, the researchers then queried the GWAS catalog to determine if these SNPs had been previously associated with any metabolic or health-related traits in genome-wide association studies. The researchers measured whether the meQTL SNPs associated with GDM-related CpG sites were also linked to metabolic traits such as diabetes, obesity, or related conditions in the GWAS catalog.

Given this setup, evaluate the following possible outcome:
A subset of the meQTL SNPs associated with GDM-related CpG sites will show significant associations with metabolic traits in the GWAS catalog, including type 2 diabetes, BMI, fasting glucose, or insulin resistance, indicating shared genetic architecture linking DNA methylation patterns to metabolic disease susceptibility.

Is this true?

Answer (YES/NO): YES